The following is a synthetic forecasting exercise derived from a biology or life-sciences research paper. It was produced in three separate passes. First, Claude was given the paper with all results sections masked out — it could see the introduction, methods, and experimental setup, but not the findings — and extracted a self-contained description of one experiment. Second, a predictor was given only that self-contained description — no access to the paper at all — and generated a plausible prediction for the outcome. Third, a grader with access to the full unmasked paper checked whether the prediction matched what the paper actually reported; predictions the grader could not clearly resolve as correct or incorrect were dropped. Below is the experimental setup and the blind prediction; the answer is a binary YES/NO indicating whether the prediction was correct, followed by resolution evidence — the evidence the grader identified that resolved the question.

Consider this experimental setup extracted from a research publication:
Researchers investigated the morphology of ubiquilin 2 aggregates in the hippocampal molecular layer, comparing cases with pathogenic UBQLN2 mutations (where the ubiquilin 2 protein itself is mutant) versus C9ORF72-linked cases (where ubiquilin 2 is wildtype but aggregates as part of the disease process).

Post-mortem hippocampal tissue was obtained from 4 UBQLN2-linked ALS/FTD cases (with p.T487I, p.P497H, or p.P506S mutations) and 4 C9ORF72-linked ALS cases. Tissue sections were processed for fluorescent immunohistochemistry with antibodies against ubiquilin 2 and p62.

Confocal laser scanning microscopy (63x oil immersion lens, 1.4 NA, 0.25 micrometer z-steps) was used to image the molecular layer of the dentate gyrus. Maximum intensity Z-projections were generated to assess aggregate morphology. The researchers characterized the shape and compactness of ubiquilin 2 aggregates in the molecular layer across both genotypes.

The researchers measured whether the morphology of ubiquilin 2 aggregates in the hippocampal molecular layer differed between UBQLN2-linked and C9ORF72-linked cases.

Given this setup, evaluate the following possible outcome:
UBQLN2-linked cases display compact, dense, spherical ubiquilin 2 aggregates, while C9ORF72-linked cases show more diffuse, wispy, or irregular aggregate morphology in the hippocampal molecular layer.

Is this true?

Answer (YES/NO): YES